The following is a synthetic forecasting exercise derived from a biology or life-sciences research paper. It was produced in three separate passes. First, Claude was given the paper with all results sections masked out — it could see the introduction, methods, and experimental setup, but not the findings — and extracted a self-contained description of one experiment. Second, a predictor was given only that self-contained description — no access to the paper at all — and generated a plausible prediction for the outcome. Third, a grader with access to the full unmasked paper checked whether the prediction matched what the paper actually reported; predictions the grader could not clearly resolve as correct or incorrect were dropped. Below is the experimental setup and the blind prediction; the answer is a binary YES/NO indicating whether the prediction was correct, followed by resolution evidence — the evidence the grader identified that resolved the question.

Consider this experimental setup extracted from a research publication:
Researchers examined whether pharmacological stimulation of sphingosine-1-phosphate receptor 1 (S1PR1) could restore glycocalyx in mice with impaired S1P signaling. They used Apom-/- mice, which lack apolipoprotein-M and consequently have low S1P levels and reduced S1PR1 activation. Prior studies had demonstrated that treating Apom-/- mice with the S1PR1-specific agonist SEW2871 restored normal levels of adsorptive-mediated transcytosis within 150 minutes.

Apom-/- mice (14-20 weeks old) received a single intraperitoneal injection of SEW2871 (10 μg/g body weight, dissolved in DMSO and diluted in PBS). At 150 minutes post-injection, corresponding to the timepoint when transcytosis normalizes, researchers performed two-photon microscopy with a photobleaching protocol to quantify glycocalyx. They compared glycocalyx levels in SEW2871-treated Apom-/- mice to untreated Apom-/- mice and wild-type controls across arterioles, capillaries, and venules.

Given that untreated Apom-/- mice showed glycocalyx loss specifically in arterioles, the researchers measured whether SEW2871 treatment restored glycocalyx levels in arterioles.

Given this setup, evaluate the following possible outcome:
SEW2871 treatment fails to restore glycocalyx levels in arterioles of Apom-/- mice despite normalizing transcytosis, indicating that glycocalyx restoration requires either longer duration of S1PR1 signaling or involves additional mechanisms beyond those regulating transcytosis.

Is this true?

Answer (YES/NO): YES